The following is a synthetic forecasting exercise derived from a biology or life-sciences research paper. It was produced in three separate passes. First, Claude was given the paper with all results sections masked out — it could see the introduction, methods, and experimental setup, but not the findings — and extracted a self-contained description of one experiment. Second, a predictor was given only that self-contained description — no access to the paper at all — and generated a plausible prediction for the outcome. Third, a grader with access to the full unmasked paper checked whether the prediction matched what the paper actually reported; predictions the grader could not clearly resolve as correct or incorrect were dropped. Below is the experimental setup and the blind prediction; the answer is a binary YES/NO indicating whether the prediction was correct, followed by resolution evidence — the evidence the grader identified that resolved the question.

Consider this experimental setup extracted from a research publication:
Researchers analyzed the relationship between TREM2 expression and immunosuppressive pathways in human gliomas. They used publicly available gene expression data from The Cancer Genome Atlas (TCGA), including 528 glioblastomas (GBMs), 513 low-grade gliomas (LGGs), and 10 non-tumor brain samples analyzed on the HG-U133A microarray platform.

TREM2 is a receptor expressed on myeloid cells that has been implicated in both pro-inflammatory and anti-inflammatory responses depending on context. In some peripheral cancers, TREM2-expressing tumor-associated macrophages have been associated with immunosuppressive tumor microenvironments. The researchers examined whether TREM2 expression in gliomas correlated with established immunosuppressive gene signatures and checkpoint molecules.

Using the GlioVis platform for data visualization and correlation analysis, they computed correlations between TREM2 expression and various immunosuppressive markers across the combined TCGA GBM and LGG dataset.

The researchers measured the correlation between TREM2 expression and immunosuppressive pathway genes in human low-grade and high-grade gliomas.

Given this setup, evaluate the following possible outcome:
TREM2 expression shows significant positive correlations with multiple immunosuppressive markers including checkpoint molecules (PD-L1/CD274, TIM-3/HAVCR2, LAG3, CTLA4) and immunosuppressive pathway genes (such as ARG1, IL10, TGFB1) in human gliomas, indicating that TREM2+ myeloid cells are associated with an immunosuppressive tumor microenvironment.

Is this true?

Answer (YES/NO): NO